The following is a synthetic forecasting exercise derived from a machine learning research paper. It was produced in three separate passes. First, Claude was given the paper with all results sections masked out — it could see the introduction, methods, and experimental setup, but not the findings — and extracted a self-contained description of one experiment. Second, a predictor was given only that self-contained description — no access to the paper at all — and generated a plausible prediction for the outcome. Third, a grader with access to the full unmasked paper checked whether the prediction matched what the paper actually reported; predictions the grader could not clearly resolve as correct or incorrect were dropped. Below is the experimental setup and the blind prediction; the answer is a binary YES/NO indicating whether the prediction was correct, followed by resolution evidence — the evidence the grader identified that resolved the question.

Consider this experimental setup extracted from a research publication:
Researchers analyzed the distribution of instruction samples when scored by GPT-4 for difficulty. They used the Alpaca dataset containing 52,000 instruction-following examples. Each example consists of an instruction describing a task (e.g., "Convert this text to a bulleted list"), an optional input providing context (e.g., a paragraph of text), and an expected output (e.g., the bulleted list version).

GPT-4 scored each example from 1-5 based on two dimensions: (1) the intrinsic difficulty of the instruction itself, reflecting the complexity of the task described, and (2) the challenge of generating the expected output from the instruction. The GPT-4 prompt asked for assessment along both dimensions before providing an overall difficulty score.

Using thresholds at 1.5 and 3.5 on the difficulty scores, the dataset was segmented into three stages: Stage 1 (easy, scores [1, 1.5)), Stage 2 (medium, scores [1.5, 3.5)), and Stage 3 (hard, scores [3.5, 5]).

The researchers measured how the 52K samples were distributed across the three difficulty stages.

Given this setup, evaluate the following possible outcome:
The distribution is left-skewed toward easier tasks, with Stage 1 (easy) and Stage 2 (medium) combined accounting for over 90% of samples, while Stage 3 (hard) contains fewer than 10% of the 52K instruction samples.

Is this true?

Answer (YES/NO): NO